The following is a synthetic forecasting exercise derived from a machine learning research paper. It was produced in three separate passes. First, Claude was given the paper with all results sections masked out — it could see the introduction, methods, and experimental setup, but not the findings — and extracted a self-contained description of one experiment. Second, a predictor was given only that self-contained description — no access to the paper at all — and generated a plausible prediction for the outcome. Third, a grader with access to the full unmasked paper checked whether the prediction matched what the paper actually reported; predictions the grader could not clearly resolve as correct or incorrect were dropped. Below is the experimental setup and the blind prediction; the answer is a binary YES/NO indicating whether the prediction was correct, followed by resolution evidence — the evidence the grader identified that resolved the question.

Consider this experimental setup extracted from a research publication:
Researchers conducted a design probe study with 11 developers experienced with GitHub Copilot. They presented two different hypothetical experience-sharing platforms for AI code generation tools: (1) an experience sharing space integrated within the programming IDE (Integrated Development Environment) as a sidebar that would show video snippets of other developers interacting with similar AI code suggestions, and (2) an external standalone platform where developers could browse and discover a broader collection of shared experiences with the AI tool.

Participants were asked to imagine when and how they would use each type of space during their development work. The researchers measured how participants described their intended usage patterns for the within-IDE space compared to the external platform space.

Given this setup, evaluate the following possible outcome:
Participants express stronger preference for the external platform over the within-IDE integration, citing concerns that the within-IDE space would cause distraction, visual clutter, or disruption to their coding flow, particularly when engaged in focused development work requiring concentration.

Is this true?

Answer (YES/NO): NO